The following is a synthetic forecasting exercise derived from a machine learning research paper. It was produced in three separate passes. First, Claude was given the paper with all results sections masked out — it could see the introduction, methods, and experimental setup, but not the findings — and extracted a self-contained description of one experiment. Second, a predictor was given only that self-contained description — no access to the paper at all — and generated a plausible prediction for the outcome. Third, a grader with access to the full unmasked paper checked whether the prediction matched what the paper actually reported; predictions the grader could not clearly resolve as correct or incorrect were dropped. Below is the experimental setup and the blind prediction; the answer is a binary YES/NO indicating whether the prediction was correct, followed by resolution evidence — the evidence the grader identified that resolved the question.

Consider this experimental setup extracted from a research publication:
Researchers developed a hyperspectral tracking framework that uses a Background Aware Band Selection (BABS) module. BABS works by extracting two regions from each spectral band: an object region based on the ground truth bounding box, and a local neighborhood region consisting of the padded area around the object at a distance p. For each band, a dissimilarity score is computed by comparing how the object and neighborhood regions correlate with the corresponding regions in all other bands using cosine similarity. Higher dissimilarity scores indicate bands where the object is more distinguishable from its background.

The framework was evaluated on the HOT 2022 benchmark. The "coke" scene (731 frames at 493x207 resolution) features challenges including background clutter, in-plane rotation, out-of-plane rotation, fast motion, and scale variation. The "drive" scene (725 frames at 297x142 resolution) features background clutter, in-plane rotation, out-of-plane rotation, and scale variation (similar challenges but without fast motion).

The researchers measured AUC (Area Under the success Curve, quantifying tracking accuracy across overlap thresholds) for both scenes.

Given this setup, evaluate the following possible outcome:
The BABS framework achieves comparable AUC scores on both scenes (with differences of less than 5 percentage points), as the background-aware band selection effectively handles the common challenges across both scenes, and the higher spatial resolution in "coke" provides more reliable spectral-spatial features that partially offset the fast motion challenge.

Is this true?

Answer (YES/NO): NO